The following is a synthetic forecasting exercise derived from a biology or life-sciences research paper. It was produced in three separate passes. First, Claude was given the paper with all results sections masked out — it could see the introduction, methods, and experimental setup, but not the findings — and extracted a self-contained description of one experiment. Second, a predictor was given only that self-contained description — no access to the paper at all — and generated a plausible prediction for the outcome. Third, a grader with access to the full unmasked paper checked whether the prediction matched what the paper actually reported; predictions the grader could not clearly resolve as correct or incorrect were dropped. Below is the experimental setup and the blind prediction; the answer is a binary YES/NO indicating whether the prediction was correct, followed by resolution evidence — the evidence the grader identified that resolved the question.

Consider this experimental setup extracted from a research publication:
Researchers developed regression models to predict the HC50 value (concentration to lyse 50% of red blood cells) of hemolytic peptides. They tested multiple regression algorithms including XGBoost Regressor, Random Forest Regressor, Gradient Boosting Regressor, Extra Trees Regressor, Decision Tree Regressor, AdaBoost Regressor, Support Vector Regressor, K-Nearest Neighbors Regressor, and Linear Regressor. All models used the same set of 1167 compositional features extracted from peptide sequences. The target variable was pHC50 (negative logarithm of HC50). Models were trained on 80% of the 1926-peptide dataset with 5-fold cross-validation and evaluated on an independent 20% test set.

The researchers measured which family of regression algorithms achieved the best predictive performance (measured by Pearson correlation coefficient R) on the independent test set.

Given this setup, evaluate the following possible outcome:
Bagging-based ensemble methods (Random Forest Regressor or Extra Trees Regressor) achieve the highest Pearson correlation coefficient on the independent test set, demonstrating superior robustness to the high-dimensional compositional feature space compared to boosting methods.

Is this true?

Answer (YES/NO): YES